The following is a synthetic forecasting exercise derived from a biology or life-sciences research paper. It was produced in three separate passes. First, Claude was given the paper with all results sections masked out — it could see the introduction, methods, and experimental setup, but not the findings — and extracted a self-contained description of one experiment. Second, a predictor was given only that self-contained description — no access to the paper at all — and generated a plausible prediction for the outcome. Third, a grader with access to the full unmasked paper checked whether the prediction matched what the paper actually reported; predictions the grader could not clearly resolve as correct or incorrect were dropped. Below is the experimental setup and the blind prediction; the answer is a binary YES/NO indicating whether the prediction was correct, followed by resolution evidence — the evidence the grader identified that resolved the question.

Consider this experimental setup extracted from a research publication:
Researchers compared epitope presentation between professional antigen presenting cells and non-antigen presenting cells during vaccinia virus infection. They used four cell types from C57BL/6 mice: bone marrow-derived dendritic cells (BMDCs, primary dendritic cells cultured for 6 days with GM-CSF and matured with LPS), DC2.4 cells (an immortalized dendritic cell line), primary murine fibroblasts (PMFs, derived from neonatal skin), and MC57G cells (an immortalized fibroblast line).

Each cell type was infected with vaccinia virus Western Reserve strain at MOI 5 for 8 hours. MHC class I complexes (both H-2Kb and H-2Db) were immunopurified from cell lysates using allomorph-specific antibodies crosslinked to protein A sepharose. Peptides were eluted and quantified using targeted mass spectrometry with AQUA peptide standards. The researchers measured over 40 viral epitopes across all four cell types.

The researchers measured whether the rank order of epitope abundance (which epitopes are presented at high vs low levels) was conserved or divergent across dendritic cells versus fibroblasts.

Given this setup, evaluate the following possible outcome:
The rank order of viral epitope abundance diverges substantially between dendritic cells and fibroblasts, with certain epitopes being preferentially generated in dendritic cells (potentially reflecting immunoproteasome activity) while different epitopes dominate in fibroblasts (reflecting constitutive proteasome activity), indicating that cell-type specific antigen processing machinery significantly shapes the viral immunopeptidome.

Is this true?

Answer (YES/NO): NO